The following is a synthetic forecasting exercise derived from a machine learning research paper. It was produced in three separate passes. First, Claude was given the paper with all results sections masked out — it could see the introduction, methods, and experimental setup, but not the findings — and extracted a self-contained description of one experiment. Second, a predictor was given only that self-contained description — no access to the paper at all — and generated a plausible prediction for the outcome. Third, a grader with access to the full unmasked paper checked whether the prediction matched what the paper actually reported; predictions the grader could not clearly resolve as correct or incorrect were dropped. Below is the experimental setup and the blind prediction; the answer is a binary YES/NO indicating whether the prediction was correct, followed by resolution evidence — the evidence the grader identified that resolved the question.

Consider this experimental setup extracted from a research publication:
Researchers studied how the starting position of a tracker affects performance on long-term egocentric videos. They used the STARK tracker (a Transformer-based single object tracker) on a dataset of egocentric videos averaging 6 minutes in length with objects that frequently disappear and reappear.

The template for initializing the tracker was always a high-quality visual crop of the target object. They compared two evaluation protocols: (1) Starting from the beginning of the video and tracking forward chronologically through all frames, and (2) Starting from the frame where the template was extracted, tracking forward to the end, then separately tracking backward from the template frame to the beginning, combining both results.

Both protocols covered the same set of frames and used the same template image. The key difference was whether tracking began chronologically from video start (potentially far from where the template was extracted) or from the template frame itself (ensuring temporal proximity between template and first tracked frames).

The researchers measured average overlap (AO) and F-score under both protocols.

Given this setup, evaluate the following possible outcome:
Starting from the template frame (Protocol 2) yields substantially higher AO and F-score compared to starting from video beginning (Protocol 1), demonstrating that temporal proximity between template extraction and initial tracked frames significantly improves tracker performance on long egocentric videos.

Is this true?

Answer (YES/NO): NO